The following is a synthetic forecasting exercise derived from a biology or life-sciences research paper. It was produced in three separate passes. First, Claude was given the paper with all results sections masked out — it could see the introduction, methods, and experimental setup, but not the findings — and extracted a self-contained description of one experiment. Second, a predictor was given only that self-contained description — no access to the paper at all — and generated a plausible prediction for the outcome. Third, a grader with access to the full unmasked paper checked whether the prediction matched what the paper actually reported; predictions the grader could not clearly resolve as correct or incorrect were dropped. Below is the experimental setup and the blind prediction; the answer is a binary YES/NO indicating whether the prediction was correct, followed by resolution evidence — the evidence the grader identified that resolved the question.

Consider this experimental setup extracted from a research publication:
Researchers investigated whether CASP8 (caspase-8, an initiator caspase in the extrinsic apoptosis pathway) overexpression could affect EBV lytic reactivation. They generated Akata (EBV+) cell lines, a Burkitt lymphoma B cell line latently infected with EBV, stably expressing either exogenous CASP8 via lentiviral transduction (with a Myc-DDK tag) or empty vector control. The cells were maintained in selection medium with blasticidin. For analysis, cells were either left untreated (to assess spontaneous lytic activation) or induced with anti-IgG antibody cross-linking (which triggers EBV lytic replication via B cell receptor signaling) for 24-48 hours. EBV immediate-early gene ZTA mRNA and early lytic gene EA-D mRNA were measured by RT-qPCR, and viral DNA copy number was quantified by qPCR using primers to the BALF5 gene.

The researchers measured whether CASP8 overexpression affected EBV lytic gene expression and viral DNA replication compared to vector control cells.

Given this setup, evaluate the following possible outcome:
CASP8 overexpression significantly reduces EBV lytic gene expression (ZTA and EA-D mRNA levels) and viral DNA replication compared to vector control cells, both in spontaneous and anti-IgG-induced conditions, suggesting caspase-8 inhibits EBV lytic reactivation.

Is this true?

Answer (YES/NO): NO